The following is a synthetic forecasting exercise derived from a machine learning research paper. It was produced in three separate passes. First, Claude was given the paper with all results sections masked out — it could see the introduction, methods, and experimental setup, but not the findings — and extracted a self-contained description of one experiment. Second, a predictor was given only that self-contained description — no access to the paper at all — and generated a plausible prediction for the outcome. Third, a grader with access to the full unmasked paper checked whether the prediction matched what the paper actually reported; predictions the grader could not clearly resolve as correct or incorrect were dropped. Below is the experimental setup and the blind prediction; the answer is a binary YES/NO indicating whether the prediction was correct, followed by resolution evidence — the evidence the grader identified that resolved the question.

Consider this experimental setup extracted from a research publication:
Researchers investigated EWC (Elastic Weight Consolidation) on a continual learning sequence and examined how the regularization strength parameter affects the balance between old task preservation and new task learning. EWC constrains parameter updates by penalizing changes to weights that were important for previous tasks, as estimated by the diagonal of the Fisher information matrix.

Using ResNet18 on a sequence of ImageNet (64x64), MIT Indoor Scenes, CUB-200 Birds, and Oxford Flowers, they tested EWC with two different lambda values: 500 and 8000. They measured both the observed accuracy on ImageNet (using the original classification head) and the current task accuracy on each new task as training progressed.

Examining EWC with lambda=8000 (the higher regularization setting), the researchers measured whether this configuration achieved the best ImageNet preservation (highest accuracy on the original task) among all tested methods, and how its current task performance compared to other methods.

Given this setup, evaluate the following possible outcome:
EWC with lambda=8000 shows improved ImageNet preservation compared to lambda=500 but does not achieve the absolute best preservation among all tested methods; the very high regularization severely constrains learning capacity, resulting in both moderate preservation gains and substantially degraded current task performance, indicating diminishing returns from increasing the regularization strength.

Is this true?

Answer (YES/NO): NO